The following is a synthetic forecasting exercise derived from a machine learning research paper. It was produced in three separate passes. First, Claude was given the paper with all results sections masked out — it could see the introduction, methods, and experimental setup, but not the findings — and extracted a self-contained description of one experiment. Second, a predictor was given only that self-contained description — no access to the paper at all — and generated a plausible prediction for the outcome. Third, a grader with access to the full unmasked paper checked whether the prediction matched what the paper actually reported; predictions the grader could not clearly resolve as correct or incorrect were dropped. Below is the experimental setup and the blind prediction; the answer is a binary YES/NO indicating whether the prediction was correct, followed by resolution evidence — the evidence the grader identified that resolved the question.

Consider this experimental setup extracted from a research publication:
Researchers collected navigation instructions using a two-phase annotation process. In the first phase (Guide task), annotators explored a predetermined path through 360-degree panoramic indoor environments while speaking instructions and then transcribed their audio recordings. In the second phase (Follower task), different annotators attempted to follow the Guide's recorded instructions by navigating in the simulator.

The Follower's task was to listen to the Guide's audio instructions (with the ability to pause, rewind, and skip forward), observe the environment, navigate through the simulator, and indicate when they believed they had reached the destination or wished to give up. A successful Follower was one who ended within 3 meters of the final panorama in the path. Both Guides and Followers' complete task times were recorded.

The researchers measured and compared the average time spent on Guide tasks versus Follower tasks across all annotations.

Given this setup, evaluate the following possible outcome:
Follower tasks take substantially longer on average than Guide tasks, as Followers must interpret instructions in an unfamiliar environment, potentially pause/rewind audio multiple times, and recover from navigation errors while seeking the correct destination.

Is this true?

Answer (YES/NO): NO